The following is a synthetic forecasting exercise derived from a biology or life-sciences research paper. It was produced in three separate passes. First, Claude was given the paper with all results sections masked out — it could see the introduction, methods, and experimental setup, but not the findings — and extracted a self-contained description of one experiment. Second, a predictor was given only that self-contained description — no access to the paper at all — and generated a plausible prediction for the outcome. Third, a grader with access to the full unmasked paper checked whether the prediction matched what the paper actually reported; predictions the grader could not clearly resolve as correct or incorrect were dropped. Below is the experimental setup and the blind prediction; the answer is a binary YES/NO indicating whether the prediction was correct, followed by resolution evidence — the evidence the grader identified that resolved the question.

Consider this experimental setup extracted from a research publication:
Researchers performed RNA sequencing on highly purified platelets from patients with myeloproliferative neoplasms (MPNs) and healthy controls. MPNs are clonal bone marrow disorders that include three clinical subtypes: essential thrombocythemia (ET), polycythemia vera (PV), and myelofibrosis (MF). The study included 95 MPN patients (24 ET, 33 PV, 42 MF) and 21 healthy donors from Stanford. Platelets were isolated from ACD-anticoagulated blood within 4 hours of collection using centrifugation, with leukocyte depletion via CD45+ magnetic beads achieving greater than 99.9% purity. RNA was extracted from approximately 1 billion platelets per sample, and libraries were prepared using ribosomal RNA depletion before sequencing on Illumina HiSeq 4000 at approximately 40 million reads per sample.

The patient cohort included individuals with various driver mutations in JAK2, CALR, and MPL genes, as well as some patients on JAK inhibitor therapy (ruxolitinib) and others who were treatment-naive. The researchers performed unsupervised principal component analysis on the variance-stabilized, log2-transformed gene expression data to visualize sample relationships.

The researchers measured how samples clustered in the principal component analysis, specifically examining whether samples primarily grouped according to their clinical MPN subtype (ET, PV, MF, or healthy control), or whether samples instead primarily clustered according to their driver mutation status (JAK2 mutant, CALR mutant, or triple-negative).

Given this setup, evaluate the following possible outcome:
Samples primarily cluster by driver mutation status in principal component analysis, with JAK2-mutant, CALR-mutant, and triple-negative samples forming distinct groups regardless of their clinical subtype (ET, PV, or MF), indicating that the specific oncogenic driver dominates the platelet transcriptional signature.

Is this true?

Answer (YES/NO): NO